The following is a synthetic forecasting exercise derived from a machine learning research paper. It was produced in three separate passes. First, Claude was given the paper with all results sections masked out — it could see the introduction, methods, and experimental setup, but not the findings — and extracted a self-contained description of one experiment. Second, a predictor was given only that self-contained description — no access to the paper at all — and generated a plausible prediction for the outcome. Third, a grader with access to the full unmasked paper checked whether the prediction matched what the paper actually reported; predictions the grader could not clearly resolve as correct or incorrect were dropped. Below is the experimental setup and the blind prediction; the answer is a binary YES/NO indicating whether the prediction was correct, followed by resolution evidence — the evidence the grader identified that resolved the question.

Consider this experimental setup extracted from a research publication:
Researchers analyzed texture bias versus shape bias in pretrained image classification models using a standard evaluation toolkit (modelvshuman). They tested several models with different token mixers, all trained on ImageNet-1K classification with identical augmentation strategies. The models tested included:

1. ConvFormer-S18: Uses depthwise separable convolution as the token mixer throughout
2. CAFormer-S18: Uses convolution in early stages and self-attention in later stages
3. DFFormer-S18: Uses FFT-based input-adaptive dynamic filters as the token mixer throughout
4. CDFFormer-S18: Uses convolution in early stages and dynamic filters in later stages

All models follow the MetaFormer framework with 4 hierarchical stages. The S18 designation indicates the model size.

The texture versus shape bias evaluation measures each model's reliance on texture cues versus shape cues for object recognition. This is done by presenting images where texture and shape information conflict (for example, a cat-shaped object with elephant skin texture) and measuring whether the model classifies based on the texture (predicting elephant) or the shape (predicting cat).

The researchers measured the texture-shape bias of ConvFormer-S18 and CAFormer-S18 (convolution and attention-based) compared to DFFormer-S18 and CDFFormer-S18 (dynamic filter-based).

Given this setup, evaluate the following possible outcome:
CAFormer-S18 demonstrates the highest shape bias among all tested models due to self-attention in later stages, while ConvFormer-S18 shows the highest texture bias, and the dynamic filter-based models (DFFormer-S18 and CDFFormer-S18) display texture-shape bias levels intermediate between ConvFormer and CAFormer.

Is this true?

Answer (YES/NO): NO